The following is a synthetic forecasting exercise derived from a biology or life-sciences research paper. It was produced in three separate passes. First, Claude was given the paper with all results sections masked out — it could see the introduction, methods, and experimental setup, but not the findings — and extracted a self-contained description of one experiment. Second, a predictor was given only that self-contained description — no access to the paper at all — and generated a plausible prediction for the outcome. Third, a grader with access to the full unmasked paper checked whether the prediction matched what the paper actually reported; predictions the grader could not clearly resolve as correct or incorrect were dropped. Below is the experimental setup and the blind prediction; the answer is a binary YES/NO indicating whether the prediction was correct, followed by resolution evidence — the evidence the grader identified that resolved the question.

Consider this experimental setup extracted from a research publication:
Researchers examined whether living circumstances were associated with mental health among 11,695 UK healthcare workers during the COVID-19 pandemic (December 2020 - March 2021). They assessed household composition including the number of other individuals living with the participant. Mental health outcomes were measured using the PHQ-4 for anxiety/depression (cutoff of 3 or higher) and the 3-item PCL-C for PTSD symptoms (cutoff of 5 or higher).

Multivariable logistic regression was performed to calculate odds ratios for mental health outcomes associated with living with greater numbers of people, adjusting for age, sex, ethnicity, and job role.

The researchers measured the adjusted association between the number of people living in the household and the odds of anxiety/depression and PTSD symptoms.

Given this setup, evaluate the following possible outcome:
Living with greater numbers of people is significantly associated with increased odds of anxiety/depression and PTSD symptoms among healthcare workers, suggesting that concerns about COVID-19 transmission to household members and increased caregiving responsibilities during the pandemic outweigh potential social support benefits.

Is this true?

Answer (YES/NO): NO